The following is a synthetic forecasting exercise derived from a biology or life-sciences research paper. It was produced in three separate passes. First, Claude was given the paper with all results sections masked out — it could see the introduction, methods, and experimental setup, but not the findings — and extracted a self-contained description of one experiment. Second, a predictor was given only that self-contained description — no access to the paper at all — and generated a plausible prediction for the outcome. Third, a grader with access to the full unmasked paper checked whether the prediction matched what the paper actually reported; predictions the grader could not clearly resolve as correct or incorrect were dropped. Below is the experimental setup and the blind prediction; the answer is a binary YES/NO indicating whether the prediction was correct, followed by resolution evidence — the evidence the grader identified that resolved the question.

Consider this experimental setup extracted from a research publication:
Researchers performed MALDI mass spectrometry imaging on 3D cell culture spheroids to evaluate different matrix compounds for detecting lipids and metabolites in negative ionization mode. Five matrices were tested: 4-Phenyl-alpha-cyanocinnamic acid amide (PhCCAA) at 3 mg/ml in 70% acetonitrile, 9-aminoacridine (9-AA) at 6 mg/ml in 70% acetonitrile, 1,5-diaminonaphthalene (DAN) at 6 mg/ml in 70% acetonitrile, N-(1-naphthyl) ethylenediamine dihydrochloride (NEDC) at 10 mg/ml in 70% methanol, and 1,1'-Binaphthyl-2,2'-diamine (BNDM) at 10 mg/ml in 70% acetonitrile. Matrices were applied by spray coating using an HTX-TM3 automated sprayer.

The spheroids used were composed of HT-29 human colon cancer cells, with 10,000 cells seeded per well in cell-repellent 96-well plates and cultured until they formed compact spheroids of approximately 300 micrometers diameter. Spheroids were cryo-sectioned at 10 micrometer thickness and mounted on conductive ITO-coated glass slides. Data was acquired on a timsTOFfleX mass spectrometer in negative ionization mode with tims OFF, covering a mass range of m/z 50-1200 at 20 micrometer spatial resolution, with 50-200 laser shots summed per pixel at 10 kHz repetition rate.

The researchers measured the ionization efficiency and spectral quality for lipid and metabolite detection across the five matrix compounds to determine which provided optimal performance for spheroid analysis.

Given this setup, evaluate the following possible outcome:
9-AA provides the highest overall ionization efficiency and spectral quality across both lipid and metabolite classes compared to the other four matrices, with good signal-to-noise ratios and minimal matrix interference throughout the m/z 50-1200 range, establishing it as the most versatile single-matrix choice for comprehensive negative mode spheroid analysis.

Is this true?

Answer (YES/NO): NO